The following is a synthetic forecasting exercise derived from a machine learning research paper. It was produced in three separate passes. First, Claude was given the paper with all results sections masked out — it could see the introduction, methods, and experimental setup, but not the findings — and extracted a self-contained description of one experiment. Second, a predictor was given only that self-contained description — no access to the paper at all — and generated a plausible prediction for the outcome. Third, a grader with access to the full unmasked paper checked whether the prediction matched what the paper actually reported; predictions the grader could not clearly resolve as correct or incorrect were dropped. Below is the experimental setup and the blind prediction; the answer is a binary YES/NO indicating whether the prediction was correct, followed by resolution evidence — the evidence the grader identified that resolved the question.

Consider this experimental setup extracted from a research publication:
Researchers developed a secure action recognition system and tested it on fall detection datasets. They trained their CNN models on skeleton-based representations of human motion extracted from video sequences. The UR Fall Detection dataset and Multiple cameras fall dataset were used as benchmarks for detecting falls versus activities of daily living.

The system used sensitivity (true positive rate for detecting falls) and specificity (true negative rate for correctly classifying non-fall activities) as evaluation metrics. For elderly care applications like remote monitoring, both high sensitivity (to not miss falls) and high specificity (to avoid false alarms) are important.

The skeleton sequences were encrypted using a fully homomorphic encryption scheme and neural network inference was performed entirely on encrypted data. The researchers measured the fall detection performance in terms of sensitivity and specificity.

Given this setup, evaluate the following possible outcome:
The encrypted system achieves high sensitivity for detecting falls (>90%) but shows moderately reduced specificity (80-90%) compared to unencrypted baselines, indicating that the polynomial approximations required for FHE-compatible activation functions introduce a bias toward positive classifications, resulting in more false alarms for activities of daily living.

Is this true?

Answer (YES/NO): NO